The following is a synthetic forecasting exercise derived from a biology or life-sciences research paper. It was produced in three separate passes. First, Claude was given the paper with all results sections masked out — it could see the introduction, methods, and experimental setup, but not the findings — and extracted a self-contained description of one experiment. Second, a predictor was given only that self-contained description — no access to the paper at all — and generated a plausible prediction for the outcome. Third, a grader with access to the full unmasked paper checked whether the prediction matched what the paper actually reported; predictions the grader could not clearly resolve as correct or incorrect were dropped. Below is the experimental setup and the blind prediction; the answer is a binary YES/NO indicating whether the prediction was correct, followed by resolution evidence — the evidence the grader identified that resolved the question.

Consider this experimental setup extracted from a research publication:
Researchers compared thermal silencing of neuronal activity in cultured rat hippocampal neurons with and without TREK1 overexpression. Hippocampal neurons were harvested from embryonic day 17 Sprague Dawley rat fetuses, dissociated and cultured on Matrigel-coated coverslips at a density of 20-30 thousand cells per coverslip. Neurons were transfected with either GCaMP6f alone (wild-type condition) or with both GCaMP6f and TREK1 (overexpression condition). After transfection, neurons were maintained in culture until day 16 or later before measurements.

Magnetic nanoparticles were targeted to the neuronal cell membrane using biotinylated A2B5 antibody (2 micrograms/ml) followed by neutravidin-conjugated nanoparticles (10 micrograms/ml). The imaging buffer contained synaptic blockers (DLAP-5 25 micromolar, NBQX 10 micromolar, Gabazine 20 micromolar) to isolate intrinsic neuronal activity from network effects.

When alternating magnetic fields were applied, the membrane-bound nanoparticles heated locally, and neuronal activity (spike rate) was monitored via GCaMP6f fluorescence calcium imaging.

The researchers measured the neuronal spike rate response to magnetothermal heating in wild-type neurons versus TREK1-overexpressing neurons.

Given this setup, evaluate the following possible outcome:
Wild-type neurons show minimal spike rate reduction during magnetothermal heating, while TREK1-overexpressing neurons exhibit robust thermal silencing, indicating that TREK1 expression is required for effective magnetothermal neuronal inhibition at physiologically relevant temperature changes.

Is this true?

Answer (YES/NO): NO